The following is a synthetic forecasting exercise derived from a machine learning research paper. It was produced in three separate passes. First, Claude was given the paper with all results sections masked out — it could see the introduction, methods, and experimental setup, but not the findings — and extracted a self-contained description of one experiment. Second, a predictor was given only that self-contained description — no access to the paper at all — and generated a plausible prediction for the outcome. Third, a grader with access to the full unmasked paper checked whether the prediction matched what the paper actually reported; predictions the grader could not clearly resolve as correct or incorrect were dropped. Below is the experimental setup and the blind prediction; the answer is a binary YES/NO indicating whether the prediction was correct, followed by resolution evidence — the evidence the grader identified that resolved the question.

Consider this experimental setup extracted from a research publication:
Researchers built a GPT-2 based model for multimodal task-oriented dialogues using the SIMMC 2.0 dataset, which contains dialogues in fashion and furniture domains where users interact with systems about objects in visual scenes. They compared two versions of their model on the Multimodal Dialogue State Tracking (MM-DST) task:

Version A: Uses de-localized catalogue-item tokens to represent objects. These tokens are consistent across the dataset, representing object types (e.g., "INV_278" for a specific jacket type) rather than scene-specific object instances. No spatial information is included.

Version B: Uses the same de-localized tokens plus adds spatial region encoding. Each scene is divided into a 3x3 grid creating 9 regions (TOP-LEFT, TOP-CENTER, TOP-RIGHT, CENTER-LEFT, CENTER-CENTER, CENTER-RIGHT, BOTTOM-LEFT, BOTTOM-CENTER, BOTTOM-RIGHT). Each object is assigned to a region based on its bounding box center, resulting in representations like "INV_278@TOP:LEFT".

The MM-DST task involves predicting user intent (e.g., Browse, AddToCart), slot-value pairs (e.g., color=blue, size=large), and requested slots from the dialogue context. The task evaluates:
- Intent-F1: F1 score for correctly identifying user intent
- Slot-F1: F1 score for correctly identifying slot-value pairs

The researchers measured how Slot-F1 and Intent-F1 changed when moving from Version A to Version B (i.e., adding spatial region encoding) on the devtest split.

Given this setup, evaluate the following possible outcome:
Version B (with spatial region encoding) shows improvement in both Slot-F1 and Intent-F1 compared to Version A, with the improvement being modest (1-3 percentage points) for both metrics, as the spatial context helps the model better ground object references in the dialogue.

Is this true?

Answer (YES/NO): NO